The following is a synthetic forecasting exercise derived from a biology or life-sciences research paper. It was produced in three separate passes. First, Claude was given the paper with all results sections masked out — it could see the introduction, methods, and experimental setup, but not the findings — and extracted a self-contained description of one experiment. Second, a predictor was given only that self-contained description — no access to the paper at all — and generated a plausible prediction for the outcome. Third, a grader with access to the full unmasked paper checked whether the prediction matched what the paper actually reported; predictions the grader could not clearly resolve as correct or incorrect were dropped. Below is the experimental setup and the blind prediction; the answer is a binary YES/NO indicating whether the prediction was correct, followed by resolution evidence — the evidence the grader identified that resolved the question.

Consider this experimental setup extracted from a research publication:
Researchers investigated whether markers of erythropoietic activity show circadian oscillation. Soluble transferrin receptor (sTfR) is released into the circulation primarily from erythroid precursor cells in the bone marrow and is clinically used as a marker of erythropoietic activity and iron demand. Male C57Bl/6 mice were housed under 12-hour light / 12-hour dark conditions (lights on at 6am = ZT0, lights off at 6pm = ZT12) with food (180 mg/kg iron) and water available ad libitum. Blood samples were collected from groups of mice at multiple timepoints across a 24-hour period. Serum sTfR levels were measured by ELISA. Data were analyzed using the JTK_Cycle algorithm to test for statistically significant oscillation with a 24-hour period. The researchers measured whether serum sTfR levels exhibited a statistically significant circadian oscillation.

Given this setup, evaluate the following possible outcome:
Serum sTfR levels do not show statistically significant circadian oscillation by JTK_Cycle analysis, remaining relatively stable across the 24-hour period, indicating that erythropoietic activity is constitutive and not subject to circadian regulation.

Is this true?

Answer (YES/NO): NO